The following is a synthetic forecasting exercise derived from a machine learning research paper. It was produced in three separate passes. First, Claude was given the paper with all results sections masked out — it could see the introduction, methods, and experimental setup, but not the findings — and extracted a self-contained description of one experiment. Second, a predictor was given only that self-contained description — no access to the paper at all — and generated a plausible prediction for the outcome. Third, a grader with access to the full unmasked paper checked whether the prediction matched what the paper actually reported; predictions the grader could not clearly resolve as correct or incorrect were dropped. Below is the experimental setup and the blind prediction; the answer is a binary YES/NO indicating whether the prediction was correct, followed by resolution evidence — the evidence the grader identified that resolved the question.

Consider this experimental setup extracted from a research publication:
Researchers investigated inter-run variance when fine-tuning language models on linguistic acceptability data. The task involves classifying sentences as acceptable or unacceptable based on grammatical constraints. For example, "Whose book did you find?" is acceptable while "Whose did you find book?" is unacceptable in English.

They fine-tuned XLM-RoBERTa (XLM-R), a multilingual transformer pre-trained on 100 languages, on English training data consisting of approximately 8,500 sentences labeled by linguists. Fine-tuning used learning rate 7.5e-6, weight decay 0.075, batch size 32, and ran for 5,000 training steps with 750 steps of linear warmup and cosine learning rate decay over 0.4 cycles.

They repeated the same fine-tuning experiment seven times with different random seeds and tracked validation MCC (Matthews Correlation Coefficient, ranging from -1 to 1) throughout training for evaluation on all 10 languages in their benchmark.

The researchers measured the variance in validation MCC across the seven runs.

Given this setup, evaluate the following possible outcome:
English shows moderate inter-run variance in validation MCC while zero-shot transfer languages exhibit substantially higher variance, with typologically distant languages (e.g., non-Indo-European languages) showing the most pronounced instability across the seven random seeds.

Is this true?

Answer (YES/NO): NO